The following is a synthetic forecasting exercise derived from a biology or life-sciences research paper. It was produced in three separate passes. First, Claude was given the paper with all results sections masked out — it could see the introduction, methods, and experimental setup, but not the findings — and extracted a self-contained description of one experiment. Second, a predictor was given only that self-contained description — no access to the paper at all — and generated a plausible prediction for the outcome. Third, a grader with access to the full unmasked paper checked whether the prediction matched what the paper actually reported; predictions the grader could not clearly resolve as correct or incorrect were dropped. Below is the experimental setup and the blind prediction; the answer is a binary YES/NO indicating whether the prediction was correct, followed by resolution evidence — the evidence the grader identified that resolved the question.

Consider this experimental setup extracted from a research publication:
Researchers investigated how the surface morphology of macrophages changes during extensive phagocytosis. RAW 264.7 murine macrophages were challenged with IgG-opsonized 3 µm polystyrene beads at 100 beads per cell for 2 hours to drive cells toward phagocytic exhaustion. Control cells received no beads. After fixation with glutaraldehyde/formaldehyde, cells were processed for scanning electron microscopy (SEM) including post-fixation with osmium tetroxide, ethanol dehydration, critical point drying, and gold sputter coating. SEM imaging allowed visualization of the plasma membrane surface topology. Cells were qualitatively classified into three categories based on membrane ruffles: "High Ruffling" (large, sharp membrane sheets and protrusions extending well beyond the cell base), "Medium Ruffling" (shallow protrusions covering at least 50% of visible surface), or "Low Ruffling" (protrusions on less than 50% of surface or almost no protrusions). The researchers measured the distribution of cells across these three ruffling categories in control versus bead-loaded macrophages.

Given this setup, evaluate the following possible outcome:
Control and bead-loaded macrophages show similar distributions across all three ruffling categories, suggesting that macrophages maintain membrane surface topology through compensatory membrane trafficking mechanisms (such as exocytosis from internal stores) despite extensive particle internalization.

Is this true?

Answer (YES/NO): NO